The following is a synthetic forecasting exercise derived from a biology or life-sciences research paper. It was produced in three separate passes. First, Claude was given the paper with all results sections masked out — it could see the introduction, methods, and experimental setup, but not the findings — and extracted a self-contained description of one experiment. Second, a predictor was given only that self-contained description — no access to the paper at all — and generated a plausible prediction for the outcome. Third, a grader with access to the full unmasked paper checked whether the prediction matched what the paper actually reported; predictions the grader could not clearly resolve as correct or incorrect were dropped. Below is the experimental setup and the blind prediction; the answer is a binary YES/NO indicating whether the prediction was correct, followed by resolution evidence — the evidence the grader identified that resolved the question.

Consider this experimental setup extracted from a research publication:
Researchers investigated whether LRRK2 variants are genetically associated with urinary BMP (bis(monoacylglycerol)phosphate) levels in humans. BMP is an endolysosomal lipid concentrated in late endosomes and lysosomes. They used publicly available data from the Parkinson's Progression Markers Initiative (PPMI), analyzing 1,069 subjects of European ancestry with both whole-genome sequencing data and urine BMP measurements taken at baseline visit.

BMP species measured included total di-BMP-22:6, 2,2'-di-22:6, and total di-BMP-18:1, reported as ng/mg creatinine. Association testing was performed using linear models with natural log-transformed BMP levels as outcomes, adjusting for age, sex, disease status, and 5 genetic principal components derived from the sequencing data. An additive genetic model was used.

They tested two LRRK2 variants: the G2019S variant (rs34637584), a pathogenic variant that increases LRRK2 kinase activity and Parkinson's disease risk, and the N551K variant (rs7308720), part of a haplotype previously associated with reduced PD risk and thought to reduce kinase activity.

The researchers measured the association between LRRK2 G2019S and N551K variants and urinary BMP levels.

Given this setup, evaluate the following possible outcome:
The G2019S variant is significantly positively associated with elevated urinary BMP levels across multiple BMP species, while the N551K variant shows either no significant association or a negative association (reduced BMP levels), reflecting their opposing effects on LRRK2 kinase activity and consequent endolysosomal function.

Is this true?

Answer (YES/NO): YES